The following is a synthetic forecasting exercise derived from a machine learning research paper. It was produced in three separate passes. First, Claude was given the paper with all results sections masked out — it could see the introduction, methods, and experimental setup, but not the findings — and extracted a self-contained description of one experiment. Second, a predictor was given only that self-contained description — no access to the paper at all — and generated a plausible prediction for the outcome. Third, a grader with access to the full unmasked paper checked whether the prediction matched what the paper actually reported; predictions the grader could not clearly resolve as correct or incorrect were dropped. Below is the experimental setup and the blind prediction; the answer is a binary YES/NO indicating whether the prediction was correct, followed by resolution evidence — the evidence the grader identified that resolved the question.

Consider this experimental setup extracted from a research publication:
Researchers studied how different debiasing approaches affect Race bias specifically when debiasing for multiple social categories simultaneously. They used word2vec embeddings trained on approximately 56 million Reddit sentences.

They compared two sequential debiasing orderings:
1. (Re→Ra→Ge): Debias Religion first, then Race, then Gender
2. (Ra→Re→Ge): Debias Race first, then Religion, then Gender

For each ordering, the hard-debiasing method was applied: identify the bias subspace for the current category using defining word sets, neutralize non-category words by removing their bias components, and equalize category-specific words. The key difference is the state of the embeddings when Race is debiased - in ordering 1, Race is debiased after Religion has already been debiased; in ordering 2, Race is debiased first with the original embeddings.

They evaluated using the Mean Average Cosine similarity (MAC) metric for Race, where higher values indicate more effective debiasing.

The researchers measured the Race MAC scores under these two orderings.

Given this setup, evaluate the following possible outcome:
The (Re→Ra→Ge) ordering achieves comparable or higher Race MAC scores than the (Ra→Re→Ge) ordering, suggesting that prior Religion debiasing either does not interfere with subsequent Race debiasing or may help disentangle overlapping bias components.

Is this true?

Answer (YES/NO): NO